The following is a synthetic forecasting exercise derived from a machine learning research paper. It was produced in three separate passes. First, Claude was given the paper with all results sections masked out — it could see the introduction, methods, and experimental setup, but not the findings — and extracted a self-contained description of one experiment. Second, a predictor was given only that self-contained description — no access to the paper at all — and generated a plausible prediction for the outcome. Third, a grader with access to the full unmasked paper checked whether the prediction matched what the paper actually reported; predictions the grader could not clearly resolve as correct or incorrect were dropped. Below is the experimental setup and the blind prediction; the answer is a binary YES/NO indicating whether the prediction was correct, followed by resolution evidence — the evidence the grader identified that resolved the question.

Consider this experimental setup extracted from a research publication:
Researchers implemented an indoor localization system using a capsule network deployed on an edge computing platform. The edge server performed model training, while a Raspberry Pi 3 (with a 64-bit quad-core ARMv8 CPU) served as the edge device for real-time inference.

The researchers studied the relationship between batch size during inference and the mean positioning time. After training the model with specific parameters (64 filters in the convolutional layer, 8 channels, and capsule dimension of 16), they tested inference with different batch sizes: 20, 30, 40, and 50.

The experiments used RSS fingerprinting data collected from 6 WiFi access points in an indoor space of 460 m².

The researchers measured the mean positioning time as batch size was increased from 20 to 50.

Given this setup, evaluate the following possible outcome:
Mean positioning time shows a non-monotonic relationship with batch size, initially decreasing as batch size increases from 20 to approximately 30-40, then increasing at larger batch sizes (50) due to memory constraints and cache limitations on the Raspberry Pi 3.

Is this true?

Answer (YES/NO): NO